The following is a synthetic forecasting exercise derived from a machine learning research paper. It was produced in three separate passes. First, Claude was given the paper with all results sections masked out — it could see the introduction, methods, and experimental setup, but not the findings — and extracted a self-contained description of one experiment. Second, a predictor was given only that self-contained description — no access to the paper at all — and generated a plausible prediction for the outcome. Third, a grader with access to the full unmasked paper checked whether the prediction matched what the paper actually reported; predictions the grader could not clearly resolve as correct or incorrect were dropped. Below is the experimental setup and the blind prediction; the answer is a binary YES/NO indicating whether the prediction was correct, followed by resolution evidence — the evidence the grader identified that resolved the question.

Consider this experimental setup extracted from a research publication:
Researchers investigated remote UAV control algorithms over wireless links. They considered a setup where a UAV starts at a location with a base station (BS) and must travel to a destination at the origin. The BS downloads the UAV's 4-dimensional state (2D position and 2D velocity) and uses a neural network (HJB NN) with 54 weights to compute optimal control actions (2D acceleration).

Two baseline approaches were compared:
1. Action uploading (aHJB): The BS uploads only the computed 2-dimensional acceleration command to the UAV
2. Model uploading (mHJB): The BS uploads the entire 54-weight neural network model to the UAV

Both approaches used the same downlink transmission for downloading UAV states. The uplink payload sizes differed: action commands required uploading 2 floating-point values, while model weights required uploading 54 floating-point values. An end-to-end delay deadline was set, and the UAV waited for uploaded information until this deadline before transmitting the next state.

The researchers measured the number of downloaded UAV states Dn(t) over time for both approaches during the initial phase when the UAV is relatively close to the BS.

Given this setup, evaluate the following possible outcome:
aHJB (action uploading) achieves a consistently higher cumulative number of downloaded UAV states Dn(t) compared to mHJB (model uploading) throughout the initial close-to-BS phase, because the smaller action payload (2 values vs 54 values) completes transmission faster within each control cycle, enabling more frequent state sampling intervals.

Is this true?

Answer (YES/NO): YES